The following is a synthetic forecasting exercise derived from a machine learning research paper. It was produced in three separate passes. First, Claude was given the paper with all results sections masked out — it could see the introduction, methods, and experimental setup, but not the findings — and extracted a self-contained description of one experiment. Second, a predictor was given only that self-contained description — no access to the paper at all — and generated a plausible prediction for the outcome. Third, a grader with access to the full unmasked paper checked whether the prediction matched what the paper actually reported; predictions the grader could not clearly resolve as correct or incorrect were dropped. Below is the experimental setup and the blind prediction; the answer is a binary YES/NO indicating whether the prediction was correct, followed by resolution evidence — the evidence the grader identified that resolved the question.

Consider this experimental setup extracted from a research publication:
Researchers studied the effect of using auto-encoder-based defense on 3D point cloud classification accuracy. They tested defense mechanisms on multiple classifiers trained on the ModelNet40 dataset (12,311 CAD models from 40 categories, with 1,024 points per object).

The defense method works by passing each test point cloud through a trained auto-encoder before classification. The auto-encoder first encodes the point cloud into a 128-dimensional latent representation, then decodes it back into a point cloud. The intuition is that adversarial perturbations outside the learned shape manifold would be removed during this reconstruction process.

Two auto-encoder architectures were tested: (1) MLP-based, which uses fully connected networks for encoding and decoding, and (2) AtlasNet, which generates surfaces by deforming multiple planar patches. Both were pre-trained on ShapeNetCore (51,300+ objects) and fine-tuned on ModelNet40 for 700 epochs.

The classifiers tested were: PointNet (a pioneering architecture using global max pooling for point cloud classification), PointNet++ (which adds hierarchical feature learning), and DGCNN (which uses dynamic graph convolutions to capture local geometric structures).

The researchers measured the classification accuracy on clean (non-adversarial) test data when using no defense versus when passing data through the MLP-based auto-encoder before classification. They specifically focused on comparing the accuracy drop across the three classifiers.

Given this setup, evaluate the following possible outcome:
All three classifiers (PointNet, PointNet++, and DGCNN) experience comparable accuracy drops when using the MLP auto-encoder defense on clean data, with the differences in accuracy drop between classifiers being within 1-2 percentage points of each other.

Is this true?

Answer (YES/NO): NO